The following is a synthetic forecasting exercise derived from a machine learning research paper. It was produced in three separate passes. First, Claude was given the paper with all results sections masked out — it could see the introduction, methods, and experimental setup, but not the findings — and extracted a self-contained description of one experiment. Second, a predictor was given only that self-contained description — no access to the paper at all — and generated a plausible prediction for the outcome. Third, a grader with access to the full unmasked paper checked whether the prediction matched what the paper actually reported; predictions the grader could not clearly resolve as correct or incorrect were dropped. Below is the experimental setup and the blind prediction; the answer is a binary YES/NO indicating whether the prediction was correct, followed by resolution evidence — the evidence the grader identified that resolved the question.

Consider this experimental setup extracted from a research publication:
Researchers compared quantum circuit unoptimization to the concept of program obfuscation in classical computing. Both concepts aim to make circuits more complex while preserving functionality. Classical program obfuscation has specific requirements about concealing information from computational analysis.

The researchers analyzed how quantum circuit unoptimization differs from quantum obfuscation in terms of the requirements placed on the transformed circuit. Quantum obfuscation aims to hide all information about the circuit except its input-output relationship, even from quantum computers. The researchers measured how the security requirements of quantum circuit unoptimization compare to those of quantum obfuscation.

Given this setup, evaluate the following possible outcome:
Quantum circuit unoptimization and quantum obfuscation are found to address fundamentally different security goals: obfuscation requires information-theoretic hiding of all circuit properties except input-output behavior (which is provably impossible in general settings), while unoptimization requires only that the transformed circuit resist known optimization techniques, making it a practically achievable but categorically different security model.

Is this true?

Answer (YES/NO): NO